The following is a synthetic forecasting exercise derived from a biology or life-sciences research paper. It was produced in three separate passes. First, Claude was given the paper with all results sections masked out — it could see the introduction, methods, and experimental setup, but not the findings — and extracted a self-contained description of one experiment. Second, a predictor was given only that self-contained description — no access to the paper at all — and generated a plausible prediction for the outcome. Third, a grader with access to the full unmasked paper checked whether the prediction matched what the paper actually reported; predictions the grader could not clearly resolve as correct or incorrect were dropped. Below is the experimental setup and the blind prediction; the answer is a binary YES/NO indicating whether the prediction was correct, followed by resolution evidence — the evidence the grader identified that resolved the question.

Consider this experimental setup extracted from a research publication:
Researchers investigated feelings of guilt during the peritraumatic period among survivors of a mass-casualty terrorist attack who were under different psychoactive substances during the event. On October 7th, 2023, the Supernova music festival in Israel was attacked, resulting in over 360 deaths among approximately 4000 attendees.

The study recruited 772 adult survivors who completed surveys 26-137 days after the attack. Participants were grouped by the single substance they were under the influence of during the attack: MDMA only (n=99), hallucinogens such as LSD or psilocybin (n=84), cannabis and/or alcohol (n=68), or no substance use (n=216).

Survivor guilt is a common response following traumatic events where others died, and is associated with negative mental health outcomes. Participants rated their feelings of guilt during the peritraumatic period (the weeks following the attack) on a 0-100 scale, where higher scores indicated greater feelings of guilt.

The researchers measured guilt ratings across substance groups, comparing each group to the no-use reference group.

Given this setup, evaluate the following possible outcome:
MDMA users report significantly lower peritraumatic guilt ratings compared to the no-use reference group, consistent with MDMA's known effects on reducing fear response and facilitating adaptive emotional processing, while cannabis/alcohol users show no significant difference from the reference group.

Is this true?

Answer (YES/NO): NO